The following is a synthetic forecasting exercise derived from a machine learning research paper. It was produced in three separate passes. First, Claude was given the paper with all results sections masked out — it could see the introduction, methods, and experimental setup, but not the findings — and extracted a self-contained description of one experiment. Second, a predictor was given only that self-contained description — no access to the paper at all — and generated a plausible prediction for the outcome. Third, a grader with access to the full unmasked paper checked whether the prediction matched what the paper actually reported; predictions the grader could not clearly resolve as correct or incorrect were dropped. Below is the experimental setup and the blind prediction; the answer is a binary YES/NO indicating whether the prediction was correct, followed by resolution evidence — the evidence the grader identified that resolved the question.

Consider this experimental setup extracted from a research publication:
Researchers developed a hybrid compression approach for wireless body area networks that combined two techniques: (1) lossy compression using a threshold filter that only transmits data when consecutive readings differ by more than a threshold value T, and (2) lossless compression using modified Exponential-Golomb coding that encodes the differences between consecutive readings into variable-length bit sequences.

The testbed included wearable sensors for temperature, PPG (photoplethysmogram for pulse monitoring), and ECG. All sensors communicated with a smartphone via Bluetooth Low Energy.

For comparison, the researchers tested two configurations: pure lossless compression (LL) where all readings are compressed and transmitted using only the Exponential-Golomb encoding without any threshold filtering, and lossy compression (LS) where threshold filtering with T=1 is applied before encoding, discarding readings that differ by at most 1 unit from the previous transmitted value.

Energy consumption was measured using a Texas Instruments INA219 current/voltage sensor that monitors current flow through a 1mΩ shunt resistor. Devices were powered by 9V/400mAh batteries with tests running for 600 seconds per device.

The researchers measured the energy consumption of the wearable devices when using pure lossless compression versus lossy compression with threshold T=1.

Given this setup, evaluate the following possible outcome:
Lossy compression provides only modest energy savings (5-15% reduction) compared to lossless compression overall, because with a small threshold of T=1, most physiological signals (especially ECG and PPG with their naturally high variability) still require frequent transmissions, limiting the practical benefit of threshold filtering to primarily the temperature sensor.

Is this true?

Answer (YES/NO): NO